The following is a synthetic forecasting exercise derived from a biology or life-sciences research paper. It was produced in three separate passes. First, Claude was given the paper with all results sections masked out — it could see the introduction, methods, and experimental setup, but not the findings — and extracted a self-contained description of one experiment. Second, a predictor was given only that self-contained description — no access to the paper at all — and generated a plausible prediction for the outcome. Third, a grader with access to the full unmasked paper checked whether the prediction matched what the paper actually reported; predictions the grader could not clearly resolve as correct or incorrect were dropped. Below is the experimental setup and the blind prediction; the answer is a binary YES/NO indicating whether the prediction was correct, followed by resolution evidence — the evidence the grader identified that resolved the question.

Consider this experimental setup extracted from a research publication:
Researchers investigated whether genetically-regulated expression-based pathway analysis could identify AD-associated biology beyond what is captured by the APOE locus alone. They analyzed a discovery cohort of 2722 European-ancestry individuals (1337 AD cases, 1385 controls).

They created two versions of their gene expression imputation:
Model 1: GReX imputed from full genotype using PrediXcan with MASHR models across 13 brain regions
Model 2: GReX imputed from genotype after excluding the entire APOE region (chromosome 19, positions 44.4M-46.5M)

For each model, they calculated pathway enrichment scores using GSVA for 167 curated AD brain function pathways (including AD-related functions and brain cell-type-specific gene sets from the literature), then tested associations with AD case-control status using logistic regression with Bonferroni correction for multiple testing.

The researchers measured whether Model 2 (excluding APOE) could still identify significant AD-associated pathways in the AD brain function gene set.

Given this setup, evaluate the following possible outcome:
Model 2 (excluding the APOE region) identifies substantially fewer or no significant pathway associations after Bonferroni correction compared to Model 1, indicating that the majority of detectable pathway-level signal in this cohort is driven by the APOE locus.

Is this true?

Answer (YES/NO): YES